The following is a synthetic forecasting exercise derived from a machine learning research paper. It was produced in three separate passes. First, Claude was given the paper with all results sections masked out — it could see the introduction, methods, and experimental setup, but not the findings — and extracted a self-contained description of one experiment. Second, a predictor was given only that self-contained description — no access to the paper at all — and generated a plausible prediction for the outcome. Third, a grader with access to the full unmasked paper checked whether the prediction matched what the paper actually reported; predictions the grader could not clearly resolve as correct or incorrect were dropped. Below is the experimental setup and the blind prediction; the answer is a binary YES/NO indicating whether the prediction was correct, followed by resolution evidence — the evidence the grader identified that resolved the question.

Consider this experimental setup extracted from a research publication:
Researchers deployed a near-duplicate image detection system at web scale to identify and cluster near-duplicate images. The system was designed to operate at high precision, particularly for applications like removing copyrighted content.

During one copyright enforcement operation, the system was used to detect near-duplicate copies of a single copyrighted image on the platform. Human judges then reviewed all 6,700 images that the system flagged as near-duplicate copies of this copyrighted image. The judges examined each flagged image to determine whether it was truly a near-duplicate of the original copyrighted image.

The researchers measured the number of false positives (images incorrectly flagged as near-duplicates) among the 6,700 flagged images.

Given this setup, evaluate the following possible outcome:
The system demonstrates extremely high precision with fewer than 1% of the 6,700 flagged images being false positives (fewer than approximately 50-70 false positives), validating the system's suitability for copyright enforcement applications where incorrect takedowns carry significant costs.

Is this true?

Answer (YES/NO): NO